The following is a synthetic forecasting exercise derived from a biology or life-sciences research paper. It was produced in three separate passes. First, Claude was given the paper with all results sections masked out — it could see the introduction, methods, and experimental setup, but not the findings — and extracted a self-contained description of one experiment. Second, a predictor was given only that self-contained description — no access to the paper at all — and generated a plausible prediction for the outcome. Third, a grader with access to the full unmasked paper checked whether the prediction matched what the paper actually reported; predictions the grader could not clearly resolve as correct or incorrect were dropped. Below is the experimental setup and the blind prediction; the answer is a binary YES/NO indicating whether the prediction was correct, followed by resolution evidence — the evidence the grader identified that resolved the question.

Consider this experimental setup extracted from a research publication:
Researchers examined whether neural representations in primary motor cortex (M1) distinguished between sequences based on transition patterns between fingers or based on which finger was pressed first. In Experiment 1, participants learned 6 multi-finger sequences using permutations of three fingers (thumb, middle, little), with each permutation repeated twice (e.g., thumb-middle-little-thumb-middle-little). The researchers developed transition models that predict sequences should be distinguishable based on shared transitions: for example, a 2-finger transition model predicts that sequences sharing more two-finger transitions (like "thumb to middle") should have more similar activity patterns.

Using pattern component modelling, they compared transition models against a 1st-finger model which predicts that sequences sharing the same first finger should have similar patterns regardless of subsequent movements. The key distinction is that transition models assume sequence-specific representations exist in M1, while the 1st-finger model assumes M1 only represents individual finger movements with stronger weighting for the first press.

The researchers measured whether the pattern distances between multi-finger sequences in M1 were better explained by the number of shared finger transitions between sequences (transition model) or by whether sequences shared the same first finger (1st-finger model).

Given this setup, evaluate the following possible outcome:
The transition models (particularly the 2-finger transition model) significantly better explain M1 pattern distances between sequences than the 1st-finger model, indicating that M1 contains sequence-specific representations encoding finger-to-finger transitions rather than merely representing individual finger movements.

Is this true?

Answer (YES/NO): NO